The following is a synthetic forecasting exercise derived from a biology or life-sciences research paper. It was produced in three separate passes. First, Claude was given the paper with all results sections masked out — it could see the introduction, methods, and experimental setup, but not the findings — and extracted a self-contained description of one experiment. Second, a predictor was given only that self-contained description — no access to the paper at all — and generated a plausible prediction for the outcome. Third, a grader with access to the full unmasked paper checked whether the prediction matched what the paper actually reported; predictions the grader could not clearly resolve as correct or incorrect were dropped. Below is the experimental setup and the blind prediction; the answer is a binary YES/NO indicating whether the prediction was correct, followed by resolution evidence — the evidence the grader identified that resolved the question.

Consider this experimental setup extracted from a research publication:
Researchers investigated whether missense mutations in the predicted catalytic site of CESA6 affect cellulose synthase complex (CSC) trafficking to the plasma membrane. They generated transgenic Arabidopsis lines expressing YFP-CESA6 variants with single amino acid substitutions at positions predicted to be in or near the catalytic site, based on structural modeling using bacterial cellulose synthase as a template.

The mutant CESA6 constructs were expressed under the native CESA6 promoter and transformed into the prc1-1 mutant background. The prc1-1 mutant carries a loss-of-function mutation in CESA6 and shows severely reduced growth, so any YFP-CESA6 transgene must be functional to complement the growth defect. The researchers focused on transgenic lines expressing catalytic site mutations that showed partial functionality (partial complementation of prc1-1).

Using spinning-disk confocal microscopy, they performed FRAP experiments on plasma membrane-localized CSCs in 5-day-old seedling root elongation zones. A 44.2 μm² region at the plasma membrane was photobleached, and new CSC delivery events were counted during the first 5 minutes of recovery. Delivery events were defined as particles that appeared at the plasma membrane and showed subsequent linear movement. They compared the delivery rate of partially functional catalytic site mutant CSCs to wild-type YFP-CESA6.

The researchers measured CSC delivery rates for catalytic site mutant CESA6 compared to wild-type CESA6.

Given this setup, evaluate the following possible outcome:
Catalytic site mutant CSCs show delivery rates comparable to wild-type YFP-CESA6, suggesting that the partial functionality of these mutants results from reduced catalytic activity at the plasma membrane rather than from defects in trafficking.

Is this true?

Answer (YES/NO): NO